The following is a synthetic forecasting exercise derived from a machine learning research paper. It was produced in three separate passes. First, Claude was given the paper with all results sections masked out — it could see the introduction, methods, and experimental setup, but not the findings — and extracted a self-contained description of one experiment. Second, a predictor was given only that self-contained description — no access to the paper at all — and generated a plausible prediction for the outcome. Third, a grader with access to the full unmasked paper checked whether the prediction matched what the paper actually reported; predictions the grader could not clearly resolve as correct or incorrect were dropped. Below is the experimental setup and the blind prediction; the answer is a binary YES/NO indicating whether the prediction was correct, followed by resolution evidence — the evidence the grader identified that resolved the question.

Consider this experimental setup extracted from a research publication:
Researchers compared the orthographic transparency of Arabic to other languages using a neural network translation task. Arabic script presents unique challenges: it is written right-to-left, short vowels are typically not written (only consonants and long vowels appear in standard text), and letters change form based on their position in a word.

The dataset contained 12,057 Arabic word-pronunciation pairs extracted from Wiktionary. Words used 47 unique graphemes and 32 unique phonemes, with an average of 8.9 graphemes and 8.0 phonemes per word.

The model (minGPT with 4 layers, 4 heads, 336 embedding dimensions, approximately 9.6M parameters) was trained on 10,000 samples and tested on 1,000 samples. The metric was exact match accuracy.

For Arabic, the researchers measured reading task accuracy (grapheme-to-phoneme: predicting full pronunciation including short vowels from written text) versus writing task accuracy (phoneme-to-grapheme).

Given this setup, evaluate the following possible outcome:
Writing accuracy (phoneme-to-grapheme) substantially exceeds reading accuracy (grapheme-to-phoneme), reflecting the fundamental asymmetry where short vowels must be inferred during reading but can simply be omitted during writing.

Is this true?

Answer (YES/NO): NO